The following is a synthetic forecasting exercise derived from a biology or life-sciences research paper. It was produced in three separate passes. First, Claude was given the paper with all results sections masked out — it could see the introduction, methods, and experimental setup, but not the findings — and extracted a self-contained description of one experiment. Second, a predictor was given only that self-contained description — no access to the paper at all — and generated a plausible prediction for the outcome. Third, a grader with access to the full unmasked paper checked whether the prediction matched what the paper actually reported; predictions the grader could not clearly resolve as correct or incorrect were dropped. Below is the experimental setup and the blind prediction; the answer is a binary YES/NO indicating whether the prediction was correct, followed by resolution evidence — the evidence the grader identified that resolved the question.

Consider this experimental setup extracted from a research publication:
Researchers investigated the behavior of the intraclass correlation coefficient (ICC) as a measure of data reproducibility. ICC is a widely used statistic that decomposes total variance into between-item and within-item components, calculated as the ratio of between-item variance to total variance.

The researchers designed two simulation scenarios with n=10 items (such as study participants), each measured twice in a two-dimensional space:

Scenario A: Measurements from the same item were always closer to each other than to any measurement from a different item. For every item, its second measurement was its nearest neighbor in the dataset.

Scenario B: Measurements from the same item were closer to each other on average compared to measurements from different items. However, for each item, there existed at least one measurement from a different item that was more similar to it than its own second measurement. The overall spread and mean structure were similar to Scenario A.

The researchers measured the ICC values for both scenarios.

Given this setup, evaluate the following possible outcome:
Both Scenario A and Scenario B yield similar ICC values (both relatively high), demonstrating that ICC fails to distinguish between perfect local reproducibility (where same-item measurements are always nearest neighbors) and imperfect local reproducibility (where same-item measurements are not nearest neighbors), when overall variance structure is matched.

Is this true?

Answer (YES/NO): YES